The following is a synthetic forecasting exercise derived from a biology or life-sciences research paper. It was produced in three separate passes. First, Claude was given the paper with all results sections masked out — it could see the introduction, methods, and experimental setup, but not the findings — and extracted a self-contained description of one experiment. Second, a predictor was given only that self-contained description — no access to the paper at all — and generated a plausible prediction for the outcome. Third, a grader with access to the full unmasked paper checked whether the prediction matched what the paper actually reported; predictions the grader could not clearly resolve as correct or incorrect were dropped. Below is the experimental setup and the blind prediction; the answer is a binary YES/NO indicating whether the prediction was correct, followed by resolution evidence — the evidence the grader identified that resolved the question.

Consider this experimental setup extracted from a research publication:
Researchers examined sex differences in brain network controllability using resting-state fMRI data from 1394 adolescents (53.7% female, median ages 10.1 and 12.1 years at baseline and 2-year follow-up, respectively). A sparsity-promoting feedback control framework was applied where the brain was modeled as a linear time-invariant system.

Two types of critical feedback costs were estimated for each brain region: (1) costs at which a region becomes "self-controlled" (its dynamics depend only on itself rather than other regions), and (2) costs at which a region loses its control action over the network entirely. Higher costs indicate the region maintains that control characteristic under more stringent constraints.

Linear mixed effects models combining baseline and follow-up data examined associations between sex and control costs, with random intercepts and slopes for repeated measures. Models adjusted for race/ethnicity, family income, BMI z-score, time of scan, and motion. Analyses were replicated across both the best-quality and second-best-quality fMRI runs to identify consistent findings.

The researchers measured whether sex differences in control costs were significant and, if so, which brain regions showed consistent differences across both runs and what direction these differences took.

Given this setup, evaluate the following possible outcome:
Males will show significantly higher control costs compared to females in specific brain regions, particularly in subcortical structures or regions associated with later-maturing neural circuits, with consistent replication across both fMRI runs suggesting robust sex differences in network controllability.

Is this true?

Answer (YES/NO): NO